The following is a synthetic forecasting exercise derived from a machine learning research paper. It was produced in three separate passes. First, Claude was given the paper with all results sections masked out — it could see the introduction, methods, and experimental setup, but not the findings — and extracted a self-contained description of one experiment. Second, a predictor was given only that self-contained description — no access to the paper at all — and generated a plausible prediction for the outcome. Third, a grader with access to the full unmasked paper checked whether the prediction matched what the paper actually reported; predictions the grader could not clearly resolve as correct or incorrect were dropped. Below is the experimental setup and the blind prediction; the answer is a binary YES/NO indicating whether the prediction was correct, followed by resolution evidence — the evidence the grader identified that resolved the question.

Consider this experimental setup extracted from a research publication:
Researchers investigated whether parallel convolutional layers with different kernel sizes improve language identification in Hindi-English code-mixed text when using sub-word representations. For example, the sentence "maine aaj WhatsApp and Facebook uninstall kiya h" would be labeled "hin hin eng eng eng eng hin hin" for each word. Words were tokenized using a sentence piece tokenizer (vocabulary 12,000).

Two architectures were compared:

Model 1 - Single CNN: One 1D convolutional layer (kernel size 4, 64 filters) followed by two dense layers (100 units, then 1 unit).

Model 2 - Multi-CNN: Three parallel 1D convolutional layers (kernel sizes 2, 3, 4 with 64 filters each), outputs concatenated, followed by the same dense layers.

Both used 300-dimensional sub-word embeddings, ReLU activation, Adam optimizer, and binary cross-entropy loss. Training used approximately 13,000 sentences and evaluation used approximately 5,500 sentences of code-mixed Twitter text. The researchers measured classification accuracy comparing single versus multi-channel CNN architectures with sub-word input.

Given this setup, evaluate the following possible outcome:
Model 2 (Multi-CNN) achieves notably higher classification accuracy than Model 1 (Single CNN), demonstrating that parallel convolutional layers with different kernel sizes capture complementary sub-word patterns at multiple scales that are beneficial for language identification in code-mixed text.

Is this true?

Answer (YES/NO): NO